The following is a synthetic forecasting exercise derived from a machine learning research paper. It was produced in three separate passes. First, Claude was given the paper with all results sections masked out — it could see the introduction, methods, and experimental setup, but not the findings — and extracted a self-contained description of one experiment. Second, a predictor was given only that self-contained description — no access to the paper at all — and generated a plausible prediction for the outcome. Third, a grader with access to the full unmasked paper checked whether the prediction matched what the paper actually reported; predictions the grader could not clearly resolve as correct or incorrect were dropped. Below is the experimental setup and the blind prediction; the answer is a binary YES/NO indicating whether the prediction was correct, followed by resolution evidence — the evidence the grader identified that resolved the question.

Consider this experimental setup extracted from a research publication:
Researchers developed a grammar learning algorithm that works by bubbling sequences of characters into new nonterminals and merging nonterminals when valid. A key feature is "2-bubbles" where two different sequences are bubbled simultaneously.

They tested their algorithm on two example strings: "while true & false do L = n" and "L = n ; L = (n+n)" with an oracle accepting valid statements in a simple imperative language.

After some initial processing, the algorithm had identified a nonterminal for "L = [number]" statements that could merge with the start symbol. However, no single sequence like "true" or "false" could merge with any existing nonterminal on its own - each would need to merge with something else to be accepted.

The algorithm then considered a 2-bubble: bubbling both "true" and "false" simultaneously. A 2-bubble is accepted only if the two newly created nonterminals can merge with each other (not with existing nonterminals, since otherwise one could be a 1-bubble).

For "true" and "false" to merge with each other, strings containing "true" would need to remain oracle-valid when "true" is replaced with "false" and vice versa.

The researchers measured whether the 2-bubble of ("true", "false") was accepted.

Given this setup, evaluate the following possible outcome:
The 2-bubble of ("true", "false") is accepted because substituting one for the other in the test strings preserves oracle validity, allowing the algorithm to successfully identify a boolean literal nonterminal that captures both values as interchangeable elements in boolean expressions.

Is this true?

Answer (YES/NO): YES